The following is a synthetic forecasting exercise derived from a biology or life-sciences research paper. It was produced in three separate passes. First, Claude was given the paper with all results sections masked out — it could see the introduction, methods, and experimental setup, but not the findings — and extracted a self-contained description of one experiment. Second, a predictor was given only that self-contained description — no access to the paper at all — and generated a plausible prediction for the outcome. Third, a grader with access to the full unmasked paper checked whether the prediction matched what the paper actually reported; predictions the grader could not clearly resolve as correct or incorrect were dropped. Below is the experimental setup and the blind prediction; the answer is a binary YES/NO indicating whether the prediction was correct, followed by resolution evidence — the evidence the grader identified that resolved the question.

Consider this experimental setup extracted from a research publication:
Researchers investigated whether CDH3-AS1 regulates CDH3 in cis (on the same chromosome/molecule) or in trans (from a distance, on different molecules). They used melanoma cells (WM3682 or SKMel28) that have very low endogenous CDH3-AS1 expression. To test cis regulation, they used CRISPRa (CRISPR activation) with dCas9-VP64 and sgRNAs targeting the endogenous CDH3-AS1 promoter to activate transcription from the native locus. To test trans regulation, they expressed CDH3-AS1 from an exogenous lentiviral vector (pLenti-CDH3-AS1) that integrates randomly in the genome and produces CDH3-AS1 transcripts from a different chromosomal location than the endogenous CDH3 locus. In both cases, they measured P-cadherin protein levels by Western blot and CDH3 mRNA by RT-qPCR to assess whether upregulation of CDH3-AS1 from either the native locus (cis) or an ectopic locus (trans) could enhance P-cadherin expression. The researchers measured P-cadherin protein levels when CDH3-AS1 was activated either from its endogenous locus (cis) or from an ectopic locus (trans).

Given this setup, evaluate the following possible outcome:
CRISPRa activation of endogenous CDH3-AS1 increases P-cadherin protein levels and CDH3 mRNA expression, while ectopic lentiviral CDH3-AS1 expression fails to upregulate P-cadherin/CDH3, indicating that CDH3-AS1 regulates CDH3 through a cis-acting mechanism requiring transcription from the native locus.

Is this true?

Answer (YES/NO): NO